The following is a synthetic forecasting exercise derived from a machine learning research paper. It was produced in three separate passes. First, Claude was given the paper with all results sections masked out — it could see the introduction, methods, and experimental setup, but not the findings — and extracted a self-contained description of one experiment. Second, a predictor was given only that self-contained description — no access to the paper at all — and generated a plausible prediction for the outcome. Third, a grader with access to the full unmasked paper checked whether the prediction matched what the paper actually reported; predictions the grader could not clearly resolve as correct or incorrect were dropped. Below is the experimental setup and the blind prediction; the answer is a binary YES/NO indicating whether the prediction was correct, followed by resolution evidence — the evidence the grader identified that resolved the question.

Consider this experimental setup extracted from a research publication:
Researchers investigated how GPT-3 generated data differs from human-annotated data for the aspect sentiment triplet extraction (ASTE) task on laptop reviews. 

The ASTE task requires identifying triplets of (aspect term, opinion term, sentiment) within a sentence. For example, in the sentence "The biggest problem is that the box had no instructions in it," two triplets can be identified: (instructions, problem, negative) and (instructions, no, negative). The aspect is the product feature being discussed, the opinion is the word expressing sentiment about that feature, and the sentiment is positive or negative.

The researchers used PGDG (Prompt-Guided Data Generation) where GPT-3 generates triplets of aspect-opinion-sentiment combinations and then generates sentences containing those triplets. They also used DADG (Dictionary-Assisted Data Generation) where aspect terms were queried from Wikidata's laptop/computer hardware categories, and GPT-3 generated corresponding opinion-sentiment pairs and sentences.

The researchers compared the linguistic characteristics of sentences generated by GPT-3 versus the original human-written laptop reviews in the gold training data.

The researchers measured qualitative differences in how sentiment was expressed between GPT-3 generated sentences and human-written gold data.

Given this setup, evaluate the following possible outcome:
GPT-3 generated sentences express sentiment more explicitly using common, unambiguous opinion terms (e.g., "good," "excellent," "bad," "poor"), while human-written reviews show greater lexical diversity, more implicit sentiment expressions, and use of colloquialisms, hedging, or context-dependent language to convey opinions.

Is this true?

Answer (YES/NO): YES